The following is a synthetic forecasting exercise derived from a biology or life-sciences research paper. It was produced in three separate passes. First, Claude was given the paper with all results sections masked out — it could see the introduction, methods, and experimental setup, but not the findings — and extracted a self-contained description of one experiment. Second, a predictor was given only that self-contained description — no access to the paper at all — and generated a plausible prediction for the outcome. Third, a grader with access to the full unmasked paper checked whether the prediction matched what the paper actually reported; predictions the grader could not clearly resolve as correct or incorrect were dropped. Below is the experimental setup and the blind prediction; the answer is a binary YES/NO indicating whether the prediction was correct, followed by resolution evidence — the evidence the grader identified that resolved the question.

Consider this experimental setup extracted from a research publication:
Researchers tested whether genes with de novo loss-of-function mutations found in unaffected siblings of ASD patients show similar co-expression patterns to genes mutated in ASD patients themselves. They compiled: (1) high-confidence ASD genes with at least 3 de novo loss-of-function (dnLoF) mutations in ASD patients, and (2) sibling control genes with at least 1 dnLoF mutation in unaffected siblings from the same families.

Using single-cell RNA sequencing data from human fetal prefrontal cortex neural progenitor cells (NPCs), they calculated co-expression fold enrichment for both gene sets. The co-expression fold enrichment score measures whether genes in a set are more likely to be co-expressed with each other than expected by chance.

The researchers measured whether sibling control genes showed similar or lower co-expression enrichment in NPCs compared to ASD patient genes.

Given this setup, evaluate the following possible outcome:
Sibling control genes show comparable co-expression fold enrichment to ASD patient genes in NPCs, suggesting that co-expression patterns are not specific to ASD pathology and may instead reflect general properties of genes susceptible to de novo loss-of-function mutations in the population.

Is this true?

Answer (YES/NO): NO